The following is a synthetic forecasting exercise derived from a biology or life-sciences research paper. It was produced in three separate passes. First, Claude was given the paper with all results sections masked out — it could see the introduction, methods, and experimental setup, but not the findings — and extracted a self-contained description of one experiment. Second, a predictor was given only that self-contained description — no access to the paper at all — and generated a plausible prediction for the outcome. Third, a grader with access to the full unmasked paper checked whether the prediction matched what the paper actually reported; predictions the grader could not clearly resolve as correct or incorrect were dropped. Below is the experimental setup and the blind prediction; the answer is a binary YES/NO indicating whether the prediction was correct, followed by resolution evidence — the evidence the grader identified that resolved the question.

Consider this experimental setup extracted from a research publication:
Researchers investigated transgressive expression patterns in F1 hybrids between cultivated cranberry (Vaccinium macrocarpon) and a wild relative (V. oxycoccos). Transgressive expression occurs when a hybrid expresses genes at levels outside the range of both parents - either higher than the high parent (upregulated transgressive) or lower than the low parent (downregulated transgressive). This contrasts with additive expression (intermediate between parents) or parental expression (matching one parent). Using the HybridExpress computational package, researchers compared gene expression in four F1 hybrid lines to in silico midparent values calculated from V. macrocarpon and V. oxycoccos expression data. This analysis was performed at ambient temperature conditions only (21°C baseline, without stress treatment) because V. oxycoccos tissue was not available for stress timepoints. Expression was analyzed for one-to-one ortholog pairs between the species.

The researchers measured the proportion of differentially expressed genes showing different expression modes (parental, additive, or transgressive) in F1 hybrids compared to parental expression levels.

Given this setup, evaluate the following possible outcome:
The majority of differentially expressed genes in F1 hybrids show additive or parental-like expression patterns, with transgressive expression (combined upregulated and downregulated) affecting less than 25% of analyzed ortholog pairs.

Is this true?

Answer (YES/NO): YES